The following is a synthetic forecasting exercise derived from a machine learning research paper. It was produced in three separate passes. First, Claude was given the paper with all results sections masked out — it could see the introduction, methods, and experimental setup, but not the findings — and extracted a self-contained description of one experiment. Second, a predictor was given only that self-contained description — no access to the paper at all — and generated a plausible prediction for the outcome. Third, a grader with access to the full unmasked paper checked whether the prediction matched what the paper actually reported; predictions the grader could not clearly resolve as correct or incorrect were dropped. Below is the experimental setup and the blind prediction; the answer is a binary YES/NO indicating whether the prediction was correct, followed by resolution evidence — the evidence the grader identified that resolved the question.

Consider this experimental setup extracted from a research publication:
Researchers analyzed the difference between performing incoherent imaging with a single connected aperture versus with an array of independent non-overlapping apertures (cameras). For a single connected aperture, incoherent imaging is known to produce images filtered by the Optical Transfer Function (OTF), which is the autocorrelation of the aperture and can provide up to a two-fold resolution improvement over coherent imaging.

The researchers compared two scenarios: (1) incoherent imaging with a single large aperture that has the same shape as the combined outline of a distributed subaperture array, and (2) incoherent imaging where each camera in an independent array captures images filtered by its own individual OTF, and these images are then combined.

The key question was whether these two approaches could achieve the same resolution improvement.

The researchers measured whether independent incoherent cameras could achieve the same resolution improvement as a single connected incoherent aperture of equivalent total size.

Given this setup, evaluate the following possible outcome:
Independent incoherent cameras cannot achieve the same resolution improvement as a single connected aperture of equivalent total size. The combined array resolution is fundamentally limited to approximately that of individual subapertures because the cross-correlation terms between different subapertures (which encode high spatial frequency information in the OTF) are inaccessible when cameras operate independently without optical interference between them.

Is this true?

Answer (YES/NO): YES